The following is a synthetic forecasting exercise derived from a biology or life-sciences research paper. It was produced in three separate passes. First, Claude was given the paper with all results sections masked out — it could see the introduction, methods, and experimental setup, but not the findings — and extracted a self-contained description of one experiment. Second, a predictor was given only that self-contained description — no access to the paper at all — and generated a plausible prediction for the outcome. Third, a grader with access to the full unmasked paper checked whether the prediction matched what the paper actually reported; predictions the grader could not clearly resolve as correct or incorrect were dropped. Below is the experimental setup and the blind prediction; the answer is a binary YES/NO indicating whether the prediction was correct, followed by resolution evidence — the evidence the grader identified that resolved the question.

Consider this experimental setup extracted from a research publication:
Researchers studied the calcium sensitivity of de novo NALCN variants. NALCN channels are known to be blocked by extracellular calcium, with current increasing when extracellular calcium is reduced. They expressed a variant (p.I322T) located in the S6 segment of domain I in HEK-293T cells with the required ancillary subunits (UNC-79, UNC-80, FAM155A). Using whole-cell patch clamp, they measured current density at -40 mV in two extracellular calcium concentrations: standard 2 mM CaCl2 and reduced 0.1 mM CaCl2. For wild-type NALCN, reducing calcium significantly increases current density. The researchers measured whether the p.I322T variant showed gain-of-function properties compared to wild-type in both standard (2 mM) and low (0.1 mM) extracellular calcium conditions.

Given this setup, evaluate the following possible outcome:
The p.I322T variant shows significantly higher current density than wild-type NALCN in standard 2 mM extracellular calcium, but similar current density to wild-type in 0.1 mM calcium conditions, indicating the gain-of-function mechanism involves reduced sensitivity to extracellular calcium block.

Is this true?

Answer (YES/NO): NO